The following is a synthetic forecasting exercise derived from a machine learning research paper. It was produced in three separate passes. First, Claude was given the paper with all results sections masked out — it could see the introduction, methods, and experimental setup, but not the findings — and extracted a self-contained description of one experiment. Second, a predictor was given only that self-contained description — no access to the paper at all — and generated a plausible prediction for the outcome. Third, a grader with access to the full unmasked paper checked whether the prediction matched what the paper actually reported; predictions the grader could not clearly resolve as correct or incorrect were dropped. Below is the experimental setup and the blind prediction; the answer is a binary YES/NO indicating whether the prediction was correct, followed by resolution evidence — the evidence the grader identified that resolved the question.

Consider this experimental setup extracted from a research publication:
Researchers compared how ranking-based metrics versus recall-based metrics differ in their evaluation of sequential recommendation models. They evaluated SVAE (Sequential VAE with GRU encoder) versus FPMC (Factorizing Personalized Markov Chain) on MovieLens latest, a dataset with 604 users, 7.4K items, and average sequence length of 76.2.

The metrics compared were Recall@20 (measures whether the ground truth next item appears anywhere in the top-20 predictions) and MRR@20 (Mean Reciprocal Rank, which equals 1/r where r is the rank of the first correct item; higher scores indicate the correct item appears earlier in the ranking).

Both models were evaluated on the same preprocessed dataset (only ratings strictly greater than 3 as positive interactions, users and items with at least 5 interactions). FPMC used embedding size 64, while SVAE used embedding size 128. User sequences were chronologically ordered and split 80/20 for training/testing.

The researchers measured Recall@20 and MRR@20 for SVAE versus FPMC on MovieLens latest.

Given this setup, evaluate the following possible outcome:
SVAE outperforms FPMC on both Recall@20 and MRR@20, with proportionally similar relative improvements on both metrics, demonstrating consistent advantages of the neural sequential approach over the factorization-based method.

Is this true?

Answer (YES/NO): NO